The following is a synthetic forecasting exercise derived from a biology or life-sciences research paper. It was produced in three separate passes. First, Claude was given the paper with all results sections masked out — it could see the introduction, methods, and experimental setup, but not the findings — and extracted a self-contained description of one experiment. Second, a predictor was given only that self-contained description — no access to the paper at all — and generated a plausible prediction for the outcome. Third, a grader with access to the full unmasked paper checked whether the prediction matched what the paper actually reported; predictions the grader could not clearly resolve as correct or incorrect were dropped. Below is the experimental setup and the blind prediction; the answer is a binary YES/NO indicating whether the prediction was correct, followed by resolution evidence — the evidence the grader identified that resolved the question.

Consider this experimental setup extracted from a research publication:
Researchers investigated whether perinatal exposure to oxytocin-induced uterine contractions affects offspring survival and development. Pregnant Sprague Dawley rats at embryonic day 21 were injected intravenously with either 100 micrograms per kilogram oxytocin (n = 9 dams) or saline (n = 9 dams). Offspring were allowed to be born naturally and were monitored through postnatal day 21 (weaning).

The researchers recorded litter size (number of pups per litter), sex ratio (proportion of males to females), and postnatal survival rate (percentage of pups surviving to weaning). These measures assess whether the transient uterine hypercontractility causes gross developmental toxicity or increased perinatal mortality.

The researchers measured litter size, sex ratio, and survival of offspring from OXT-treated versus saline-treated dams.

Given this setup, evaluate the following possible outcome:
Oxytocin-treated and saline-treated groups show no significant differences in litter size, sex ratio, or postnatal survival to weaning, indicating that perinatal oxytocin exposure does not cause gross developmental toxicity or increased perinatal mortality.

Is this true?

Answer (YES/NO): YES